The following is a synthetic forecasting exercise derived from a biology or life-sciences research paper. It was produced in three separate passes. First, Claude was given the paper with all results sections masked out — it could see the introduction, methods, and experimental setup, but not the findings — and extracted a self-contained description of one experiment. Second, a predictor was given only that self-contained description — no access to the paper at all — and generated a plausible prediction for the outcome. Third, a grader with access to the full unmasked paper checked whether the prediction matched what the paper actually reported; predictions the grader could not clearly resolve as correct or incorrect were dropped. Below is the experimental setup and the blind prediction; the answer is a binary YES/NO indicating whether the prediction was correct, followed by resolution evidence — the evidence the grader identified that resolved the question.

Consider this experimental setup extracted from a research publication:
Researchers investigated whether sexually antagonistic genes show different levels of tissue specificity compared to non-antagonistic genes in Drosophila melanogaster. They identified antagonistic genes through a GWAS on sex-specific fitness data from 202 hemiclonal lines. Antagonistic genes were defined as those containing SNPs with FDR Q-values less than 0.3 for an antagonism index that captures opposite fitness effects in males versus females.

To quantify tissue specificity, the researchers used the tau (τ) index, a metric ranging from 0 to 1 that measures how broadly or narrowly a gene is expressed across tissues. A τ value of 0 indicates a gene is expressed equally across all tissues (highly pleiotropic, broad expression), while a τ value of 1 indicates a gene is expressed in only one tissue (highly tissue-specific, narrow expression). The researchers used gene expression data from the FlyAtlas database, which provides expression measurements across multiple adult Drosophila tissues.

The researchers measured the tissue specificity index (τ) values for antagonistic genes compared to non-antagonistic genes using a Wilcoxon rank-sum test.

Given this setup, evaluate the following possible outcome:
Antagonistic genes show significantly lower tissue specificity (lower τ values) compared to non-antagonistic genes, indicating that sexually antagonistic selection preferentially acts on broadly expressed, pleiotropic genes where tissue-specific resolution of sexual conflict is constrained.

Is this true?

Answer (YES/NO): NO